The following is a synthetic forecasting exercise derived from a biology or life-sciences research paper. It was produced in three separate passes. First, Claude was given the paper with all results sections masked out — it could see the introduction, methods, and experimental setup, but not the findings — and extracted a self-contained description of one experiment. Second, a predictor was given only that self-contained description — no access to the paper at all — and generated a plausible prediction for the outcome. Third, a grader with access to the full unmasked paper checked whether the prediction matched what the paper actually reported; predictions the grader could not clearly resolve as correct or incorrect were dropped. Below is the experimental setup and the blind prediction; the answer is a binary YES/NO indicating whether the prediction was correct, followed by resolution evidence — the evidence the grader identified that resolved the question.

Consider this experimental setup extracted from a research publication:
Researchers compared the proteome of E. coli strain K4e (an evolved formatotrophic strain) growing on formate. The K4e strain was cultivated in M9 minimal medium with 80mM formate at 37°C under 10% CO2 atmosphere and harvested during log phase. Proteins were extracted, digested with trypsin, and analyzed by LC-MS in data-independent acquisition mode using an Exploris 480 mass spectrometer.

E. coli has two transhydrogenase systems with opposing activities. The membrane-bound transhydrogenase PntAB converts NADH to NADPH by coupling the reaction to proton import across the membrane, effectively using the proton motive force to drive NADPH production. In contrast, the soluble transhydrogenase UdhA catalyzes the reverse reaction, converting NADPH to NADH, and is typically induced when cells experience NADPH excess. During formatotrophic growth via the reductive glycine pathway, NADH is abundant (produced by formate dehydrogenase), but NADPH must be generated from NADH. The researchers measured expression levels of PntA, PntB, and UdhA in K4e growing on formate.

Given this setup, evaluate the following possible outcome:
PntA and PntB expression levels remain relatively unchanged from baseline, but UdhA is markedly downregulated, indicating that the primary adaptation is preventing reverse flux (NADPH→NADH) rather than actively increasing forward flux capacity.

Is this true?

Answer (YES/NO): NO